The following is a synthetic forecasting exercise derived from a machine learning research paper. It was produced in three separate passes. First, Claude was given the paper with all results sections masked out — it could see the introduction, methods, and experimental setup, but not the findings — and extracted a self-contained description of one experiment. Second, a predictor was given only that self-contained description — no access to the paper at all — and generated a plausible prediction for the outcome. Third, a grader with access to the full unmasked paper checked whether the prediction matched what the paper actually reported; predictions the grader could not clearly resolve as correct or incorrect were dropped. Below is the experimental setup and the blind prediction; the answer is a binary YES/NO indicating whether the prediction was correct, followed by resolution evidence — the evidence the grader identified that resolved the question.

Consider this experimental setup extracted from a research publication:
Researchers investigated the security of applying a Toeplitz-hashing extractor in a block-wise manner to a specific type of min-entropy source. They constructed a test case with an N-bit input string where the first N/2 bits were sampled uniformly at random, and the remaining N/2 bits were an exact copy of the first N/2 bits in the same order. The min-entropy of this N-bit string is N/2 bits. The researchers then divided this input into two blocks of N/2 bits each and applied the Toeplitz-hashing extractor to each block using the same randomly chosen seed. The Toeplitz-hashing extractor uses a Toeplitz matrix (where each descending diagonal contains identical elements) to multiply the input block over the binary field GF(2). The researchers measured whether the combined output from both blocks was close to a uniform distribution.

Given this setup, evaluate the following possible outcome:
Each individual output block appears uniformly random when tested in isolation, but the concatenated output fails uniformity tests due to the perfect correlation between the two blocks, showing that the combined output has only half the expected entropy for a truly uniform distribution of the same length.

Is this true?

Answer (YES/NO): NO